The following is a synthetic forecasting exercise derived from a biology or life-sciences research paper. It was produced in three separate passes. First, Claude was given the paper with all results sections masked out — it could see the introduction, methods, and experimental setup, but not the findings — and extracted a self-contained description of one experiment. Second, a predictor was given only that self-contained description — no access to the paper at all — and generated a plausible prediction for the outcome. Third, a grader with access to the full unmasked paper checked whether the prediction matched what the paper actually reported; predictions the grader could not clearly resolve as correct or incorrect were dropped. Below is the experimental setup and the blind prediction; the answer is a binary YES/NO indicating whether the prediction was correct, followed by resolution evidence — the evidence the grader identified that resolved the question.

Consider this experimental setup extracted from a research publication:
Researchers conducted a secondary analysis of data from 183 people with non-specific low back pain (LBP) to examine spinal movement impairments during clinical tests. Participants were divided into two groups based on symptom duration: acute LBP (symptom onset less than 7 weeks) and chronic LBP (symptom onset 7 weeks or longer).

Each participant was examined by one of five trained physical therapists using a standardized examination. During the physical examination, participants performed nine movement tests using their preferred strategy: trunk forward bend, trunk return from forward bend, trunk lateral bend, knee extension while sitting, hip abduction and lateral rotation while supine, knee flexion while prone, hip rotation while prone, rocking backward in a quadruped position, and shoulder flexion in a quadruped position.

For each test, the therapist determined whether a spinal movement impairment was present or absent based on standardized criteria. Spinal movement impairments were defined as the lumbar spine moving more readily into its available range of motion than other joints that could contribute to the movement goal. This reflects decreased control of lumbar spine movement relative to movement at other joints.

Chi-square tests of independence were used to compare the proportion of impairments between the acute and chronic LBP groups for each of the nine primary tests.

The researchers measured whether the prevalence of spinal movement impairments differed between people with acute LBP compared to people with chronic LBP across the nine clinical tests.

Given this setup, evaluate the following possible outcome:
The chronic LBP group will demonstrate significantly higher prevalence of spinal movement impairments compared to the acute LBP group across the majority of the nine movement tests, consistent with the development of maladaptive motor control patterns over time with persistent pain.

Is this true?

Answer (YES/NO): NO